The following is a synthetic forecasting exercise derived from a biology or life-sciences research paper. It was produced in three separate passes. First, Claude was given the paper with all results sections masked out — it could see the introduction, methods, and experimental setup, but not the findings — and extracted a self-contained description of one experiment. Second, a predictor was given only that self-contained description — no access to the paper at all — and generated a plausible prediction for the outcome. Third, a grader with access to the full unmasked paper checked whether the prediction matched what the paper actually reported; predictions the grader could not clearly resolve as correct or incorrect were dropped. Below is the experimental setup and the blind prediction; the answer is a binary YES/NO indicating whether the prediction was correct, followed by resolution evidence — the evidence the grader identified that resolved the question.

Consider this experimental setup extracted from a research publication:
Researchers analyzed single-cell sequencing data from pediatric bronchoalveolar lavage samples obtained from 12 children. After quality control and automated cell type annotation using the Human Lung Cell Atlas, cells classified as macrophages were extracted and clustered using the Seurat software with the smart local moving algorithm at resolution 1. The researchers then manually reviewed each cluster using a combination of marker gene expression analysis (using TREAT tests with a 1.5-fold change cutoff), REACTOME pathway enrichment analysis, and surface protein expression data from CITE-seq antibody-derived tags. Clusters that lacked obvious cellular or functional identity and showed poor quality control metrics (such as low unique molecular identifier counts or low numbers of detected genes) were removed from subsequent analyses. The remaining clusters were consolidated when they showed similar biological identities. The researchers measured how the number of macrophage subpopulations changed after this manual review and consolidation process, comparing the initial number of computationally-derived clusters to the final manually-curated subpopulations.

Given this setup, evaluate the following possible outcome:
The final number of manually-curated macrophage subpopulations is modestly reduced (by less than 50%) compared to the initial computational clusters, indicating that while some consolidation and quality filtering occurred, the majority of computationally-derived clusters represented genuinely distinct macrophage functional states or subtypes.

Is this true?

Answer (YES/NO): YES